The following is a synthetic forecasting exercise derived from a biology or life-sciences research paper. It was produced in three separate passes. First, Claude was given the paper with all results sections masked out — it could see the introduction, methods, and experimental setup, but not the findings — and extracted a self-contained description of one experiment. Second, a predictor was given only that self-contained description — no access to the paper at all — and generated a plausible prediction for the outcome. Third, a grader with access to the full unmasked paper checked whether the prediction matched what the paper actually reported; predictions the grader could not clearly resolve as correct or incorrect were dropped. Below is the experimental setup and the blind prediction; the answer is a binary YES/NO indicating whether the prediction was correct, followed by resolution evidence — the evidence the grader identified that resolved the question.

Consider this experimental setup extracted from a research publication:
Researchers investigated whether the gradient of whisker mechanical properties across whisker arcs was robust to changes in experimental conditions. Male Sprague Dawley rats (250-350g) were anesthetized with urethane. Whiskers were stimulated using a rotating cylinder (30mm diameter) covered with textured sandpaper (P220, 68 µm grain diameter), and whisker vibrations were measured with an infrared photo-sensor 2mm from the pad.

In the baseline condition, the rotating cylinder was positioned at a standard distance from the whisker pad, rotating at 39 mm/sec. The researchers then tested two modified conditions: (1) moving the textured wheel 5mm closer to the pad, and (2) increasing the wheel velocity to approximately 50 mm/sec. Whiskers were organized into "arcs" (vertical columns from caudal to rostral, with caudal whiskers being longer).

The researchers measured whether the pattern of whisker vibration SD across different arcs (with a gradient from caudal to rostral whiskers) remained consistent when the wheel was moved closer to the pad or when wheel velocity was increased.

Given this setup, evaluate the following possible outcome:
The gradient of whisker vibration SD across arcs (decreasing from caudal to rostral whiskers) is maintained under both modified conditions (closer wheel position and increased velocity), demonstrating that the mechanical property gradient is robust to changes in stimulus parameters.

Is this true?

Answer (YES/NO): NO